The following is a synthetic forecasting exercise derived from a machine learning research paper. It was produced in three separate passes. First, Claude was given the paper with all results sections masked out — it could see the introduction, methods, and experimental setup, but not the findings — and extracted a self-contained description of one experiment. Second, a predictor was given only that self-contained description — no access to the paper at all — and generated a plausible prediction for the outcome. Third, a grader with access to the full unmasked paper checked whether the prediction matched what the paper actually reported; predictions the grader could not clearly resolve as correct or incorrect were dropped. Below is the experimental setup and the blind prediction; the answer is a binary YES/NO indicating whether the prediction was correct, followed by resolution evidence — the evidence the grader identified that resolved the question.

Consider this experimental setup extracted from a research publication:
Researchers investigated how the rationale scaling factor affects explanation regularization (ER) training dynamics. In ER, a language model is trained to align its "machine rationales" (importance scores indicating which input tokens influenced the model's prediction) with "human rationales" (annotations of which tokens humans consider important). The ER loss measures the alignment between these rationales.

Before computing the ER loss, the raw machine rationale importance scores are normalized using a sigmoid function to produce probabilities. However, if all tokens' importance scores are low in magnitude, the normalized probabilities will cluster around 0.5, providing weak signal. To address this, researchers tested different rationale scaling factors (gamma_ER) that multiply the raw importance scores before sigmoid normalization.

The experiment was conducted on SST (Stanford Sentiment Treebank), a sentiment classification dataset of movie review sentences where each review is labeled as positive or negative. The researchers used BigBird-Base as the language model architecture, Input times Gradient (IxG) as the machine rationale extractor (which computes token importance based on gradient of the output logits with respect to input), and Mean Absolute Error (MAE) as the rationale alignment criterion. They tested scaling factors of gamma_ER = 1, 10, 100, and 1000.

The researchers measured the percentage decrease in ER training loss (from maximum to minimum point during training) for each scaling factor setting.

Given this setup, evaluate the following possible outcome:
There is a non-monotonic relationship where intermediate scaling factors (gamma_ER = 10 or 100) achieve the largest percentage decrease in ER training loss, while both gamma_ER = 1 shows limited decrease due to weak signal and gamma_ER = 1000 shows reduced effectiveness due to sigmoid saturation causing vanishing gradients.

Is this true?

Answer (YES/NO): NO